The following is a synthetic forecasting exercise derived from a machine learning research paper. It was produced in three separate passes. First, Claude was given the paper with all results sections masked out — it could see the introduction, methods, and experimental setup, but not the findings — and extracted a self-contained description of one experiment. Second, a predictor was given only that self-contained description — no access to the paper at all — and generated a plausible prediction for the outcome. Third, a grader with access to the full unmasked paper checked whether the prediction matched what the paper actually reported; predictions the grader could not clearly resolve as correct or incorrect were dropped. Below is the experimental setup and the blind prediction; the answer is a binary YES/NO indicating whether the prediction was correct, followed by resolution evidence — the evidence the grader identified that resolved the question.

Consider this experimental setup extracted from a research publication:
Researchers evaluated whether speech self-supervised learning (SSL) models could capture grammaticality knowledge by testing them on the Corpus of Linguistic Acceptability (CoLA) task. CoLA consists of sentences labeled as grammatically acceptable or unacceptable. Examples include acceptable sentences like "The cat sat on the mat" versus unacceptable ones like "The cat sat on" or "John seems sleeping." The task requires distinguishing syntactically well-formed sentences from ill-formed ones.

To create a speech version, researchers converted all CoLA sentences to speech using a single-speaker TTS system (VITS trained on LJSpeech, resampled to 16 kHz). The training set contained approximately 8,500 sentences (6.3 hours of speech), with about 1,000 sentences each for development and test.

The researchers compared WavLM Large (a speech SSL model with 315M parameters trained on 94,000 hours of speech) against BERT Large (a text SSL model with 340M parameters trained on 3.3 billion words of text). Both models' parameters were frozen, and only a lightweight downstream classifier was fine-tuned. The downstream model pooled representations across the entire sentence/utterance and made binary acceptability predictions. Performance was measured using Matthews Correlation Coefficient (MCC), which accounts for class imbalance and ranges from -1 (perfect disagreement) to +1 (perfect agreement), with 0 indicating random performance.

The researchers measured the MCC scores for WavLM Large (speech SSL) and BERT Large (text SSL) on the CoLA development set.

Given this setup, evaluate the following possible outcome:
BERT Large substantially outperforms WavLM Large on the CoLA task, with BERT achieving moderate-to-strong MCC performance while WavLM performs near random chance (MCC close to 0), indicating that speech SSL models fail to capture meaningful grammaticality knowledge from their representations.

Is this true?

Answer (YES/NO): NO